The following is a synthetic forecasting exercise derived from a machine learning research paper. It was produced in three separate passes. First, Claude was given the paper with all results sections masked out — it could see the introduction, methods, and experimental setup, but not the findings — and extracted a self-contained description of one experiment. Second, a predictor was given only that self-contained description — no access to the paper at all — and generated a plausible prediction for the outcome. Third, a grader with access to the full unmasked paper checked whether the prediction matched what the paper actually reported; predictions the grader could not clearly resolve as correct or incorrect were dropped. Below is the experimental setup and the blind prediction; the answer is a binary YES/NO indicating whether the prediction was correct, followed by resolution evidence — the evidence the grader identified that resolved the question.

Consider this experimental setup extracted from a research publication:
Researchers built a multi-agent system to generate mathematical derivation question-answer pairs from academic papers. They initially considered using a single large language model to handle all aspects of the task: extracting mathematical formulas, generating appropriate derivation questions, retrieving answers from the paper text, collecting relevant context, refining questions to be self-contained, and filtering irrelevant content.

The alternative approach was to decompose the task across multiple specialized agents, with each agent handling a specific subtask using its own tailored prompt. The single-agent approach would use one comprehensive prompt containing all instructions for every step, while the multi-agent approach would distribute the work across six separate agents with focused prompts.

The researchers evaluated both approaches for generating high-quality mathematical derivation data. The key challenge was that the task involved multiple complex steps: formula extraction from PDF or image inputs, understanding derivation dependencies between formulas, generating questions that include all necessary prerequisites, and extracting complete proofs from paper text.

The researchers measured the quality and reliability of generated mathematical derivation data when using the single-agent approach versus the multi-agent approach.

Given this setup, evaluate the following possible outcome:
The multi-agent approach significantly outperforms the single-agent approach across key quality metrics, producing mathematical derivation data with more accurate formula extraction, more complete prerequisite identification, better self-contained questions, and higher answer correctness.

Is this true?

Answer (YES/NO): YES